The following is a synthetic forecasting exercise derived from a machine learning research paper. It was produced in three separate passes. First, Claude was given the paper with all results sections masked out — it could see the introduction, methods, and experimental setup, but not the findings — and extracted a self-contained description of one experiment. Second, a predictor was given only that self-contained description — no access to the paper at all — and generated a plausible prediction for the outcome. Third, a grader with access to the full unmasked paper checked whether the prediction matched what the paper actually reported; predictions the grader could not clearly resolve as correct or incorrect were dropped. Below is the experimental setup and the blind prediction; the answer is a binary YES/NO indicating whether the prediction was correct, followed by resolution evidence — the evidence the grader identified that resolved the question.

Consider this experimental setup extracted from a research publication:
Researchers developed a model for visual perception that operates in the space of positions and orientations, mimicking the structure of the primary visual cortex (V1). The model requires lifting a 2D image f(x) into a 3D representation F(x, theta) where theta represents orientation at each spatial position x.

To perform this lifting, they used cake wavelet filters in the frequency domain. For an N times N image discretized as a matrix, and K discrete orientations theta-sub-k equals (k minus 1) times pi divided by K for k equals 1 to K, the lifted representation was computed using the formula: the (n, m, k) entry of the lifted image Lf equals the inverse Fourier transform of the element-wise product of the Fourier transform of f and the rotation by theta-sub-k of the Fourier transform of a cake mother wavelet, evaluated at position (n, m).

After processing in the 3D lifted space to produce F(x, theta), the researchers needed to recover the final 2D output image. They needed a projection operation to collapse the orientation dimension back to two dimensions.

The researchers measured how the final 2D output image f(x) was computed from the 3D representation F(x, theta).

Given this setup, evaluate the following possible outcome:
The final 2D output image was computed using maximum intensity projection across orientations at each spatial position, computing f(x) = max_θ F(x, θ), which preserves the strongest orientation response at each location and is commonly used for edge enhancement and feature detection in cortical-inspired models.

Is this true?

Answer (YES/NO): NO